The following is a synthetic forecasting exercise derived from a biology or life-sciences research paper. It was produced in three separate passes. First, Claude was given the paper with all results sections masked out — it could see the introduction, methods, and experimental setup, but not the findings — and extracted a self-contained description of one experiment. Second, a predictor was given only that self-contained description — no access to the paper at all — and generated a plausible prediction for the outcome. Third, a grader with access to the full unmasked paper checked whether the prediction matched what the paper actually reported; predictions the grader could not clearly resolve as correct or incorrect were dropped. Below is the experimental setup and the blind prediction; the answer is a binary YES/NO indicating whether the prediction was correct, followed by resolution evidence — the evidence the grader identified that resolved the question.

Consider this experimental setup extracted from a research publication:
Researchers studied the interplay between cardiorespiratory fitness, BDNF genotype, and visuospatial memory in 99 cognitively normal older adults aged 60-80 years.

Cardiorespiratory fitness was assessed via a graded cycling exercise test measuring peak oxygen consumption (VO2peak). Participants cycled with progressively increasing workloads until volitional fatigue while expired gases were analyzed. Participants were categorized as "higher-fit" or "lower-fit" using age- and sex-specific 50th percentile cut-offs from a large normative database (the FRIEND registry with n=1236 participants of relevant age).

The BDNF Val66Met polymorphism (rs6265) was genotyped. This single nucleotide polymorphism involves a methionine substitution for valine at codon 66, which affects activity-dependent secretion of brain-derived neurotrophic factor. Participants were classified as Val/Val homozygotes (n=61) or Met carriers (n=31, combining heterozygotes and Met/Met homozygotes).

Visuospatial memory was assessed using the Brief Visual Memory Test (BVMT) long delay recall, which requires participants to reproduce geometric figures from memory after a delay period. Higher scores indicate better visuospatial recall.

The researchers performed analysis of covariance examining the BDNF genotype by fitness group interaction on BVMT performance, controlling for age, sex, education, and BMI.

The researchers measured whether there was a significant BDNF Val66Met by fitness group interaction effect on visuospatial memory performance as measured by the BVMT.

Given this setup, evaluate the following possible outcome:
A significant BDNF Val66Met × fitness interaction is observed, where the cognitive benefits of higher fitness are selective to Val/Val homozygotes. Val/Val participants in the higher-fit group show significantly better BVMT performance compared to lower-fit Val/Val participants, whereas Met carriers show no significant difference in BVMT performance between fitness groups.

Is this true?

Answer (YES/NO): NO